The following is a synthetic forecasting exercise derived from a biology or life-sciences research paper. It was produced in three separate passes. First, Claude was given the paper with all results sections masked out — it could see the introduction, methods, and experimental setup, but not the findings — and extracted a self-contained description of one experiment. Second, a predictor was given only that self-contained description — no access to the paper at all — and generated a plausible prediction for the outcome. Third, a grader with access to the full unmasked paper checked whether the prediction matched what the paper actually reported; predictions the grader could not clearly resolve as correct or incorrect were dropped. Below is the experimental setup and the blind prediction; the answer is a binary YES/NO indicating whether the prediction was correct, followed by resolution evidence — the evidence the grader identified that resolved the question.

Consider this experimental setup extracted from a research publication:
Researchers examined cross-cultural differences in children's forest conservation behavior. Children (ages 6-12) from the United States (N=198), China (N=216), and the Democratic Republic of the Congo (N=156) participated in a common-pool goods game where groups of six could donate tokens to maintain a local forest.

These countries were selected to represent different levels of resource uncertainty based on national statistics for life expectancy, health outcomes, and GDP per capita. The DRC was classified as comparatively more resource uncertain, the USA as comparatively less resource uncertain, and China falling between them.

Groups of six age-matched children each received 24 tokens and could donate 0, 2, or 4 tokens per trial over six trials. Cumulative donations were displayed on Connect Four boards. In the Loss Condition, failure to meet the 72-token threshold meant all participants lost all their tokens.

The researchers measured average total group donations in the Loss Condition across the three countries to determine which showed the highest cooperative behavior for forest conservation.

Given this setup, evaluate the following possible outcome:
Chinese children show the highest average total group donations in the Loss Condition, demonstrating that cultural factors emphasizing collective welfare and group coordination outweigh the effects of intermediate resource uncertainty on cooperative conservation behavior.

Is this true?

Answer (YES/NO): YES